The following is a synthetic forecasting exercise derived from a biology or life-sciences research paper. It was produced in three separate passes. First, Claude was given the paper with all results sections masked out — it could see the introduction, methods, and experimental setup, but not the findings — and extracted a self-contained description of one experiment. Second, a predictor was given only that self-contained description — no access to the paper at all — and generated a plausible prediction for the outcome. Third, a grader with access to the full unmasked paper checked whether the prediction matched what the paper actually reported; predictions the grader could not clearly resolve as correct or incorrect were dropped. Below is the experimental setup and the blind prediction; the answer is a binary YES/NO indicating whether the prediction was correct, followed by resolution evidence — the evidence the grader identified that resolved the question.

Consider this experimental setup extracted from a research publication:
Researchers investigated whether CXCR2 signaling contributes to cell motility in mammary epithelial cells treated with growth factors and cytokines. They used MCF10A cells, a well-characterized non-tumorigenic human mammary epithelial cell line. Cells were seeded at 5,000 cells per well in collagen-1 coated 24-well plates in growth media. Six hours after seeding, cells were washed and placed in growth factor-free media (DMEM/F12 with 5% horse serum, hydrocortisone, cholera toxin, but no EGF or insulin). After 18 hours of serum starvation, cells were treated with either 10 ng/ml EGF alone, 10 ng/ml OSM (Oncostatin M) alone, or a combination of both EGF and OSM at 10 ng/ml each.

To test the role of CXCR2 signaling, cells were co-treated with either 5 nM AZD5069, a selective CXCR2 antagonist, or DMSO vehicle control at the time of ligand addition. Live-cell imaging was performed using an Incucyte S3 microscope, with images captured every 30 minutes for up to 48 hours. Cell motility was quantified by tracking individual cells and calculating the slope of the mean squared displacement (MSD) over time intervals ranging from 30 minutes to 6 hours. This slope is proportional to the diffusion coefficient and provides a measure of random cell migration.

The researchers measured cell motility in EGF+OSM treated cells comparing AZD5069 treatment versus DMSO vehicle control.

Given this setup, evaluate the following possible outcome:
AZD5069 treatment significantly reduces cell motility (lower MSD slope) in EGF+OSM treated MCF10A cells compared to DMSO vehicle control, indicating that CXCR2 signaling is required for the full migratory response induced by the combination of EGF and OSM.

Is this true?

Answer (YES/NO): YES